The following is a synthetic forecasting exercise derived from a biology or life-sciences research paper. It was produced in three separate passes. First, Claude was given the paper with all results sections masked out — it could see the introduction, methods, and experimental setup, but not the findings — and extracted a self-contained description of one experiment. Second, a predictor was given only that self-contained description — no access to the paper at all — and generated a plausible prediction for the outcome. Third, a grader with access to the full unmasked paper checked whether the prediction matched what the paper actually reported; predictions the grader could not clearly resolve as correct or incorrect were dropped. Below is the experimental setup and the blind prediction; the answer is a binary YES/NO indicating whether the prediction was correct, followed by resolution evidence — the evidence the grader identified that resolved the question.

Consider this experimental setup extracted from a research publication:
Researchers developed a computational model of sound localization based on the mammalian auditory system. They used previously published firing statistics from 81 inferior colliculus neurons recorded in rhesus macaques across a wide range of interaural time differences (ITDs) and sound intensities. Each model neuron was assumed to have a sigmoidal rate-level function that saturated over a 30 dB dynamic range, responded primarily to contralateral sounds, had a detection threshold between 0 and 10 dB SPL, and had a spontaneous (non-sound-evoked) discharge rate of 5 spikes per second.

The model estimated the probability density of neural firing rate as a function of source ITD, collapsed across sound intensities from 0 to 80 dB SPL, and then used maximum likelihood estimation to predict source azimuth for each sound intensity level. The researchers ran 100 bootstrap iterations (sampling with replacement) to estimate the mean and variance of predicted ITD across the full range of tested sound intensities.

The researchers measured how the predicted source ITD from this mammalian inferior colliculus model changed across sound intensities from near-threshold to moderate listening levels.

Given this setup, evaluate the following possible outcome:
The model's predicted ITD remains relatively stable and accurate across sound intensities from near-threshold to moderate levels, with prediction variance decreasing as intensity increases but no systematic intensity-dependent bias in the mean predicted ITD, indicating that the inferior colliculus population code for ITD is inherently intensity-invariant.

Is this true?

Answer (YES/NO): NO